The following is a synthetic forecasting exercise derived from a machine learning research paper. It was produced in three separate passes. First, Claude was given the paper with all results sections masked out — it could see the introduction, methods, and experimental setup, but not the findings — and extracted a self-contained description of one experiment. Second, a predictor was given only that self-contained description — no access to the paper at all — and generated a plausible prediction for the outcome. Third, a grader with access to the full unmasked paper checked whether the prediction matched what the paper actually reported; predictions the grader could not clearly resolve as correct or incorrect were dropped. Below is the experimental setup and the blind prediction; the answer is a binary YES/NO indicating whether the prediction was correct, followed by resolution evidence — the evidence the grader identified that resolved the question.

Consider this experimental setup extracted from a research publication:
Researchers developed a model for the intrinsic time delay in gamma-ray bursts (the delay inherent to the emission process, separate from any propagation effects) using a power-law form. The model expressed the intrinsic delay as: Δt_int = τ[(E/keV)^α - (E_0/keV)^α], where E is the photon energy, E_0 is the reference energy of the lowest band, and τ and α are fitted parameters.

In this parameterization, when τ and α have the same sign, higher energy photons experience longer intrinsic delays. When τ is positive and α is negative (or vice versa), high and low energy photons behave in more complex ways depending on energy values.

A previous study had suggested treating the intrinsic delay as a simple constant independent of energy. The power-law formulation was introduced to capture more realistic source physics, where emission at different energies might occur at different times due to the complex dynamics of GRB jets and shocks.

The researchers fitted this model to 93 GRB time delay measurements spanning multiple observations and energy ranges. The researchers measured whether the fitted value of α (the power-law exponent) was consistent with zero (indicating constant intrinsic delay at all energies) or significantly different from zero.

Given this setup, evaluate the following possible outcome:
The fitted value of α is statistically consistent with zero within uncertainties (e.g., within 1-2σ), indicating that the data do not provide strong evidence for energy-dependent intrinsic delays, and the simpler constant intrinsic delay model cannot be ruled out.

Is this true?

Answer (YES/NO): NO